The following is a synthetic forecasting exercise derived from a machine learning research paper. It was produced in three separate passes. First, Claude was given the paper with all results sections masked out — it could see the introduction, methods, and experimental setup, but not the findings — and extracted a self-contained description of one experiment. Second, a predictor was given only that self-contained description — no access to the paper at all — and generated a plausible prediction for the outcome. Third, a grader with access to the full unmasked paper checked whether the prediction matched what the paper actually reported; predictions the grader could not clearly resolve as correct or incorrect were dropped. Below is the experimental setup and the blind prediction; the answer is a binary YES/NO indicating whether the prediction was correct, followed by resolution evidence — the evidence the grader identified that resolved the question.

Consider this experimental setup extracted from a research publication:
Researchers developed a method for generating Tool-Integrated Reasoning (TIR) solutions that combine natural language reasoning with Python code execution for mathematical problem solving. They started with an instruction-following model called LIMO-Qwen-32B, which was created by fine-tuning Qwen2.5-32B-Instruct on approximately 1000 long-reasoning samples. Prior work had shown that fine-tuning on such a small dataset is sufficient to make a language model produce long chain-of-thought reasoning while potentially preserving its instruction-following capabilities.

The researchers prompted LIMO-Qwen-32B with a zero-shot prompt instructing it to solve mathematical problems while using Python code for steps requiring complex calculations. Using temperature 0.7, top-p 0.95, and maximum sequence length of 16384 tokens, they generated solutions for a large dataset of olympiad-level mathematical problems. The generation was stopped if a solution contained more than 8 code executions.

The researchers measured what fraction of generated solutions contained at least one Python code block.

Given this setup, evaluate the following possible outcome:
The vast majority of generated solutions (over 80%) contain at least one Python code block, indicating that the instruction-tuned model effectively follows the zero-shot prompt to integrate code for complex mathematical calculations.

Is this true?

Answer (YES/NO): NO